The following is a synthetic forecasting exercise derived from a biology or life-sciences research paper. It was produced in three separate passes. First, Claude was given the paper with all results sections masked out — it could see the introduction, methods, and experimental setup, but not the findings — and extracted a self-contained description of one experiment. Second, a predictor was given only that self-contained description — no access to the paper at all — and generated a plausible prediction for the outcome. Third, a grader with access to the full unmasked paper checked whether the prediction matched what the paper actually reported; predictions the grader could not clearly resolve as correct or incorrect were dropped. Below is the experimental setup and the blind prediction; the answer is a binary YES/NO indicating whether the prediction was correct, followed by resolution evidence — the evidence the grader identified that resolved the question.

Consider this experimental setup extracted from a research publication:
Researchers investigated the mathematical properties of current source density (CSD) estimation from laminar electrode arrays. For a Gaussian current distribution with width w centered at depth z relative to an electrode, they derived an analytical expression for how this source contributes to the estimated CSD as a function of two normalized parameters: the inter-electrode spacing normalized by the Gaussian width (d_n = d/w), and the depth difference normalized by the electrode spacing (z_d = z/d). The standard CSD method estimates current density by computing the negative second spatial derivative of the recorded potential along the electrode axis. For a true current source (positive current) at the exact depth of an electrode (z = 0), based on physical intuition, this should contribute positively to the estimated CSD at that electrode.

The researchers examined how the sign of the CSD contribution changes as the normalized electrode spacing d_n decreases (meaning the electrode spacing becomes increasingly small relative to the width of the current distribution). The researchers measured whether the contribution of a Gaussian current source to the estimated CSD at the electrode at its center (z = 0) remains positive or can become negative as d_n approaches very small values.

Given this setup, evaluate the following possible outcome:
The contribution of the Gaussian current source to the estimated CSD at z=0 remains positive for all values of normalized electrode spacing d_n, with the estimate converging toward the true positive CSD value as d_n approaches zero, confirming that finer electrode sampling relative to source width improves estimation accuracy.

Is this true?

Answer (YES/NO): NO